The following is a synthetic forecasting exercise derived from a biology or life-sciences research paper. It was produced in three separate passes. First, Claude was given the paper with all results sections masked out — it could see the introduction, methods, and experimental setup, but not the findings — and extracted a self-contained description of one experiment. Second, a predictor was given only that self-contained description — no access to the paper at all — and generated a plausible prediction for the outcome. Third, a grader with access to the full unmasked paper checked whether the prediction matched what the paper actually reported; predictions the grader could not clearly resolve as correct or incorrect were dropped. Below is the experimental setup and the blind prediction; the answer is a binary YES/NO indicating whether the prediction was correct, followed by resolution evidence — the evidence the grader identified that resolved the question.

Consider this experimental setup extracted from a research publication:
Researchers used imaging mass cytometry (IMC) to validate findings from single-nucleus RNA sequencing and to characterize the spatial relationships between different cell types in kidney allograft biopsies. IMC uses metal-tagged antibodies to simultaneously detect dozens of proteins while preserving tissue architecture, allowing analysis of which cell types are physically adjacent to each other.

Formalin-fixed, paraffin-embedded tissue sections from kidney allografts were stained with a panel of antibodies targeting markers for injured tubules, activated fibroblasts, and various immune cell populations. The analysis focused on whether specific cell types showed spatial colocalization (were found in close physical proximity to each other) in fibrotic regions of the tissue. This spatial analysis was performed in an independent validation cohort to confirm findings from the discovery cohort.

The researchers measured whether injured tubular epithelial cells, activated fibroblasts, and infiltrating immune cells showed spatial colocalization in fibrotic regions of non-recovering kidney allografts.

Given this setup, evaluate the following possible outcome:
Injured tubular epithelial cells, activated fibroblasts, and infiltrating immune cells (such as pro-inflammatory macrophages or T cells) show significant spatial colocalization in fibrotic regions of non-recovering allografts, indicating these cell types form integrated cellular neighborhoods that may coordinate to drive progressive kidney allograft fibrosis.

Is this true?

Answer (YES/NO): YES